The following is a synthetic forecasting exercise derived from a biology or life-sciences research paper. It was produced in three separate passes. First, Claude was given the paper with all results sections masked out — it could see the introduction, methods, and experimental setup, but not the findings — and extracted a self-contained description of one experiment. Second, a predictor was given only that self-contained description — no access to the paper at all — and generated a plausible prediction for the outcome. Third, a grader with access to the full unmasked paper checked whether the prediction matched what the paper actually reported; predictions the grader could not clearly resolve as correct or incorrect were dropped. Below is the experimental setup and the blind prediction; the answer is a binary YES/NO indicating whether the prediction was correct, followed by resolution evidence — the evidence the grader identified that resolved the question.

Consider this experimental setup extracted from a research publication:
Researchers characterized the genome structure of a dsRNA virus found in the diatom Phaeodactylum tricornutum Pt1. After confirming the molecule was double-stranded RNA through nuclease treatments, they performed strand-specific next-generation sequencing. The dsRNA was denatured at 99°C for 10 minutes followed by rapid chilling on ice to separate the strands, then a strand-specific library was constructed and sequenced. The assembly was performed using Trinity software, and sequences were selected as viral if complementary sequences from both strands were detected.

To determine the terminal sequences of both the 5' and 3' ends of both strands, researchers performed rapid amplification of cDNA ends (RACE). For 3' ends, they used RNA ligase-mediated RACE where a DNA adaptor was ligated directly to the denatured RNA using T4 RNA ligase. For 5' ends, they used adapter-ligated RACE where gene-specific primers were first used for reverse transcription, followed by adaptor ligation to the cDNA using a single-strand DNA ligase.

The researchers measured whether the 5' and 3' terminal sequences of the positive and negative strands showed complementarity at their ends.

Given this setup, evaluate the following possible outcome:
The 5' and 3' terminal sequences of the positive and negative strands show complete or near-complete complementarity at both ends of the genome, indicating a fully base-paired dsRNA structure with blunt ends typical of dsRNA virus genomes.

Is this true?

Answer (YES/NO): NO